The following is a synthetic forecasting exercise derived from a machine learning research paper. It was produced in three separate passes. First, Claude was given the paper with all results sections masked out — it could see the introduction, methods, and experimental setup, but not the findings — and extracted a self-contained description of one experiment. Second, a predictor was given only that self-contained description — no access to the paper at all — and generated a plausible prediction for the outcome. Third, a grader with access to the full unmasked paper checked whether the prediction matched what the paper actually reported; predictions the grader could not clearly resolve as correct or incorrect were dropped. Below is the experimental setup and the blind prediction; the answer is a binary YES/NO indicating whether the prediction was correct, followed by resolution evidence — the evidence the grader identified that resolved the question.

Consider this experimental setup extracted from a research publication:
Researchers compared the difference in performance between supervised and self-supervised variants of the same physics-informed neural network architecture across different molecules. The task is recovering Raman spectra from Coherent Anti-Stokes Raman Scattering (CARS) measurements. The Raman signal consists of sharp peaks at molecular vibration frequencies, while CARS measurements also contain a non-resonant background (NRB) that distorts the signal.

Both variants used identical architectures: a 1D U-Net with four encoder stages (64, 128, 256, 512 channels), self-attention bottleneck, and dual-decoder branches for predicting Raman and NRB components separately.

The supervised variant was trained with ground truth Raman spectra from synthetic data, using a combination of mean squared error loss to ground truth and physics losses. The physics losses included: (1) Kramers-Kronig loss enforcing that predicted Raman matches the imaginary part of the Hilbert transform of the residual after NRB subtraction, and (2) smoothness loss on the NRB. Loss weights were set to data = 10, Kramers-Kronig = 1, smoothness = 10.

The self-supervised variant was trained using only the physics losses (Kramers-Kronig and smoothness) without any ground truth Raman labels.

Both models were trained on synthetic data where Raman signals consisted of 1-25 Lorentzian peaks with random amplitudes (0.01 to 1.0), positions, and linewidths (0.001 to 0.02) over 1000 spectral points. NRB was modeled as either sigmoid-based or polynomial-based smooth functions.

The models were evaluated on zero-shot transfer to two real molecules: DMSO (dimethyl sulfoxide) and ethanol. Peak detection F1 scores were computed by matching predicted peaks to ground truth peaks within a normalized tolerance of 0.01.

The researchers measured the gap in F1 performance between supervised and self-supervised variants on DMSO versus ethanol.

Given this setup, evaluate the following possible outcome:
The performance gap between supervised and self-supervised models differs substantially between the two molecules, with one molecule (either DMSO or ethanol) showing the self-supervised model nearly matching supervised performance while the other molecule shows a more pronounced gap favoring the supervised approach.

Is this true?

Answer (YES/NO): YES